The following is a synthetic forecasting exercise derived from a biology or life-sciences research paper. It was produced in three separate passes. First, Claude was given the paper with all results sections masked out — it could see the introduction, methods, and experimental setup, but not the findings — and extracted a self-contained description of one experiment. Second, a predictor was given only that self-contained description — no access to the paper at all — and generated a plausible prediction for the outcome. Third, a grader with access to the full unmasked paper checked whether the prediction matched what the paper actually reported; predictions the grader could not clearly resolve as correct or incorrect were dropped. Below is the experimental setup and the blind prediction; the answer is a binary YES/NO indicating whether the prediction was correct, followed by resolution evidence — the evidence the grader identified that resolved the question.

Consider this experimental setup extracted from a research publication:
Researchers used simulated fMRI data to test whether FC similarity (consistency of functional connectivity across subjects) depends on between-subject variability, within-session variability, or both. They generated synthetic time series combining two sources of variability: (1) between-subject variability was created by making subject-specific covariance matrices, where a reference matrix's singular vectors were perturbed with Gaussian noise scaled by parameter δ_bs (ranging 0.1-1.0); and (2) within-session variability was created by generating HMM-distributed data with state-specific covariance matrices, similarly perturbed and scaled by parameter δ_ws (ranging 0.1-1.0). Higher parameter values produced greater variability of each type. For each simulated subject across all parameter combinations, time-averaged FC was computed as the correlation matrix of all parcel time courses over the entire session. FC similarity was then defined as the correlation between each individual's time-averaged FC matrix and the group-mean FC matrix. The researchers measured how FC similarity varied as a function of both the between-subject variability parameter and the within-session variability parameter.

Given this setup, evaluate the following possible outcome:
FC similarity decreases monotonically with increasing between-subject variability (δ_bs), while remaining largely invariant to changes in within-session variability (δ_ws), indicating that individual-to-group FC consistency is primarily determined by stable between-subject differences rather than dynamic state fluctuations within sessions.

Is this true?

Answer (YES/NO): YES